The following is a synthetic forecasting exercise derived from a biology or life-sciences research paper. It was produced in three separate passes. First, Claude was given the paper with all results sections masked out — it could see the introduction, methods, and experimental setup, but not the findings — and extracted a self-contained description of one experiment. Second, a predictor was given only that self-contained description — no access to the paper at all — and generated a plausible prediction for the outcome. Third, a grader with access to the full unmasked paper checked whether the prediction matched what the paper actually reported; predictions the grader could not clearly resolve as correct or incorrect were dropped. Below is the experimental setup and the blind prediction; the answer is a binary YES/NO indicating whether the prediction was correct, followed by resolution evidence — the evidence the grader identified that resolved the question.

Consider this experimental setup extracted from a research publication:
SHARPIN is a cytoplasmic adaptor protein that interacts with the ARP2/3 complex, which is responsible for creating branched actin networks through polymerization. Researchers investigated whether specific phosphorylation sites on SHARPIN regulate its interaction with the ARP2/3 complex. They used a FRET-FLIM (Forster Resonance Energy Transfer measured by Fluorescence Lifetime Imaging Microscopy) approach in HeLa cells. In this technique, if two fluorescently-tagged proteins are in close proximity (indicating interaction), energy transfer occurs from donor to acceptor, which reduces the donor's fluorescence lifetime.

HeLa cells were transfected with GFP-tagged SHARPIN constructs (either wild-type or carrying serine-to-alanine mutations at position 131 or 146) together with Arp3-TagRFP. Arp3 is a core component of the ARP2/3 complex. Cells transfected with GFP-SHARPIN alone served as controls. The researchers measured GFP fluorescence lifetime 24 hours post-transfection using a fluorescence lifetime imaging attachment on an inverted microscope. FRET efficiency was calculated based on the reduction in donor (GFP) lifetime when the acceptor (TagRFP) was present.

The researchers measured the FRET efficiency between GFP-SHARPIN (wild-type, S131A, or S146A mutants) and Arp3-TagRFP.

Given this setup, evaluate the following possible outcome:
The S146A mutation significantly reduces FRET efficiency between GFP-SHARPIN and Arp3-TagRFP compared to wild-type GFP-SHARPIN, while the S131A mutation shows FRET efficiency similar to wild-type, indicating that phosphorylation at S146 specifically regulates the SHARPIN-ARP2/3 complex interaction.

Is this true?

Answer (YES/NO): NO